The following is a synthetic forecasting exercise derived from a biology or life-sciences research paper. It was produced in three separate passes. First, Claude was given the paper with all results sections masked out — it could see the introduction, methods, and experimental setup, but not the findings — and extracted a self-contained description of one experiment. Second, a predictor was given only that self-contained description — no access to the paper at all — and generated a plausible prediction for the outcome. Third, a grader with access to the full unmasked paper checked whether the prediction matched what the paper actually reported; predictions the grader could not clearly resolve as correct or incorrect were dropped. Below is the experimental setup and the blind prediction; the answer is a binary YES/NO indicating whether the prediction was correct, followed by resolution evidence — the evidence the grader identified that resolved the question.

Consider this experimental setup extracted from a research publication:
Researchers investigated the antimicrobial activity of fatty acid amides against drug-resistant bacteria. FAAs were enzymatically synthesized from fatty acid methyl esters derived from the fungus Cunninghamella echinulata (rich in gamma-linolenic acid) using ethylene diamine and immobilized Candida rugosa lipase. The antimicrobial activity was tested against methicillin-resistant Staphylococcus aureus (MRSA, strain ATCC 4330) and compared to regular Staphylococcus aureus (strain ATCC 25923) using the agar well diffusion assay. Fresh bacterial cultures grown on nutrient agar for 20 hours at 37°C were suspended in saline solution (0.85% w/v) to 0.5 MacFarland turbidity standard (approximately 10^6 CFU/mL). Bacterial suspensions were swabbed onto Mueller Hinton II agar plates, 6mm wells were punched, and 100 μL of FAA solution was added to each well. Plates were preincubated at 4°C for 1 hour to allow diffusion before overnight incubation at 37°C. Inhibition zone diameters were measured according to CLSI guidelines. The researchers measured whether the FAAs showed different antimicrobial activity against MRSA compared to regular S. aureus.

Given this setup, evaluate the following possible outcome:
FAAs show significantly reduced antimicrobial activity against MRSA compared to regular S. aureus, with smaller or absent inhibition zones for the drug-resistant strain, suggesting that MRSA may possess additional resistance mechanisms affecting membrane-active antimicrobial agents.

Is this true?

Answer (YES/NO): YES